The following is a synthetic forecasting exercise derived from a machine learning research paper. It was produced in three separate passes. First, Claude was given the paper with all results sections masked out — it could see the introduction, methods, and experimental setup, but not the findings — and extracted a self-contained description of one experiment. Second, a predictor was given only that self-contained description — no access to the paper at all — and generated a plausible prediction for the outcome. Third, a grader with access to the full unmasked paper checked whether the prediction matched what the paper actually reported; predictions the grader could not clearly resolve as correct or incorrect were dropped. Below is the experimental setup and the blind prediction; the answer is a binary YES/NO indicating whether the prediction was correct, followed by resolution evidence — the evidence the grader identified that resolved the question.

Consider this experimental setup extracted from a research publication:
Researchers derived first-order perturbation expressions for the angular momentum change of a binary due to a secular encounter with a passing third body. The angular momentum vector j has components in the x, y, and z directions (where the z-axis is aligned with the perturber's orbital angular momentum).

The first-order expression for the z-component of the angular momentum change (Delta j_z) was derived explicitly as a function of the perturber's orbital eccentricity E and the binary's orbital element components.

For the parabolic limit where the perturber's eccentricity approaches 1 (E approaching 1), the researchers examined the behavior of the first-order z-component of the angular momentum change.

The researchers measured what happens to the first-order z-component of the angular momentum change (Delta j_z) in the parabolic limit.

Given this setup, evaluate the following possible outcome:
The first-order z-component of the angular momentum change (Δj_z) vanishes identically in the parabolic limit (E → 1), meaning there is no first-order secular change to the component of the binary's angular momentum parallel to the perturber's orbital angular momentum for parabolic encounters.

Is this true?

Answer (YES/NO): YES